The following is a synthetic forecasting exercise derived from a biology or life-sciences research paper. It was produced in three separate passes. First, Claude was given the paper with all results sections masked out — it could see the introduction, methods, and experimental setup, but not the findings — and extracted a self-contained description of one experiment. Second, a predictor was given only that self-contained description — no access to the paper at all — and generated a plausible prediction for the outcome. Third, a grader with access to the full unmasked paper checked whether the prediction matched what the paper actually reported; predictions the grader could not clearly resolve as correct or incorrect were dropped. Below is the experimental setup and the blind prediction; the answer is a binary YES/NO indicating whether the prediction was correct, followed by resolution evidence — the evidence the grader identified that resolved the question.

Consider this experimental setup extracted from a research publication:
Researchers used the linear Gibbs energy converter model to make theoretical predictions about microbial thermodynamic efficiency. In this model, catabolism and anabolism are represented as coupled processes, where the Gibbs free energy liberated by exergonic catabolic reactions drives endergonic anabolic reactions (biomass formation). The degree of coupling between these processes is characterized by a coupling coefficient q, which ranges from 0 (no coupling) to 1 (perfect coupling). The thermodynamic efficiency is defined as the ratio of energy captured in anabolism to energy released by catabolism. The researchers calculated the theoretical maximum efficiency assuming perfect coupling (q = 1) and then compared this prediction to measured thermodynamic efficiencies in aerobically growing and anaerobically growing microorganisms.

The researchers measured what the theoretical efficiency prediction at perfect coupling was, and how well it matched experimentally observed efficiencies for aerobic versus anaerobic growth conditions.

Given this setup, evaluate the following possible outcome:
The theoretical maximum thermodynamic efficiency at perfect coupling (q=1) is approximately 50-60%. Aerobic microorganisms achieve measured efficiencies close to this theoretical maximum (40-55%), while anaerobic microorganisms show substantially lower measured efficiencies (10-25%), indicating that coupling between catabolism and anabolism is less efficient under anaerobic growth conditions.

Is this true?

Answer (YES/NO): NO